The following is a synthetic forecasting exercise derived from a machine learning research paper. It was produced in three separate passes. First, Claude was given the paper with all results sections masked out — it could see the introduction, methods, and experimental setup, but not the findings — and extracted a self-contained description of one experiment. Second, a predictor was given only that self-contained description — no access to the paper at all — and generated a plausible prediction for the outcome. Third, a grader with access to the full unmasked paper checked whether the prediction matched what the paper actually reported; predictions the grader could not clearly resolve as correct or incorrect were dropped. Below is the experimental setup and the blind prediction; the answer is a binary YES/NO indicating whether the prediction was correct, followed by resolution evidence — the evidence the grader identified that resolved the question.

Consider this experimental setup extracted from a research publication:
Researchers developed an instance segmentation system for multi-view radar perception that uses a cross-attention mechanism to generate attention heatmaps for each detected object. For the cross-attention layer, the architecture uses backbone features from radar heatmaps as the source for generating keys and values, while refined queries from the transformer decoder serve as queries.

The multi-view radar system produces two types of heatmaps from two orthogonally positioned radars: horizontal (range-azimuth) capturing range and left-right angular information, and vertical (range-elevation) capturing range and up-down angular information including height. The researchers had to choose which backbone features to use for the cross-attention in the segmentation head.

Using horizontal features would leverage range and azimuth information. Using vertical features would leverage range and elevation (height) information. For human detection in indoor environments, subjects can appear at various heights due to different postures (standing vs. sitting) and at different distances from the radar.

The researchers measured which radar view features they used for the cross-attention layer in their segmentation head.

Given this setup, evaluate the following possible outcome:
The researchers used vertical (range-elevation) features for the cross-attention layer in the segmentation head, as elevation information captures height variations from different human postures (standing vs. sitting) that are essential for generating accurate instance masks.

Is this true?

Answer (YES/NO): YES